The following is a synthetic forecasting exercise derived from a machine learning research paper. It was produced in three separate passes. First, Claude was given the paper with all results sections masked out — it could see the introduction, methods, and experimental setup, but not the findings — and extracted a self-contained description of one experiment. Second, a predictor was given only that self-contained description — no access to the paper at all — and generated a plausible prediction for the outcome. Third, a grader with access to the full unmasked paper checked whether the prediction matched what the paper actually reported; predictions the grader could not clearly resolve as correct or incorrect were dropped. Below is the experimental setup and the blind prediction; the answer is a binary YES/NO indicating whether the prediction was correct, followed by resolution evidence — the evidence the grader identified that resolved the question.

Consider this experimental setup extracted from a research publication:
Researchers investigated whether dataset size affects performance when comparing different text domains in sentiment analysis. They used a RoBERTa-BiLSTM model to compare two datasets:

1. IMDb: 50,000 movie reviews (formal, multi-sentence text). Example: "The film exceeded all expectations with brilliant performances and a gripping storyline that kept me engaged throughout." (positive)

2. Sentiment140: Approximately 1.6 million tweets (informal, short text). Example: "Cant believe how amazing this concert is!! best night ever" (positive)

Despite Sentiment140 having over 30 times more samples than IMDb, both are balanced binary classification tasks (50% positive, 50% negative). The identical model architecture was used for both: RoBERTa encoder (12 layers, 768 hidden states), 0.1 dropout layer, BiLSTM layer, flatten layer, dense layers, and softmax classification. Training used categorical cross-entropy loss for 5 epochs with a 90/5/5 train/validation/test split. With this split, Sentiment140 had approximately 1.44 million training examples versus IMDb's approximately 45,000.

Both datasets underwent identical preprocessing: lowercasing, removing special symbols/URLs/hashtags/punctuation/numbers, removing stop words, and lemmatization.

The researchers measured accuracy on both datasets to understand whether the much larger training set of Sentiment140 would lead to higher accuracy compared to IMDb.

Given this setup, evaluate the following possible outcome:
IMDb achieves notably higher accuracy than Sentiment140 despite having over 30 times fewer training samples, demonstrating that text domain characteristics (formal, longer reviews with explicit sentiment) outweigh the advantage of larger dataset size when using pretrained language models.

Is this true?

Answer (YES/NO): YES